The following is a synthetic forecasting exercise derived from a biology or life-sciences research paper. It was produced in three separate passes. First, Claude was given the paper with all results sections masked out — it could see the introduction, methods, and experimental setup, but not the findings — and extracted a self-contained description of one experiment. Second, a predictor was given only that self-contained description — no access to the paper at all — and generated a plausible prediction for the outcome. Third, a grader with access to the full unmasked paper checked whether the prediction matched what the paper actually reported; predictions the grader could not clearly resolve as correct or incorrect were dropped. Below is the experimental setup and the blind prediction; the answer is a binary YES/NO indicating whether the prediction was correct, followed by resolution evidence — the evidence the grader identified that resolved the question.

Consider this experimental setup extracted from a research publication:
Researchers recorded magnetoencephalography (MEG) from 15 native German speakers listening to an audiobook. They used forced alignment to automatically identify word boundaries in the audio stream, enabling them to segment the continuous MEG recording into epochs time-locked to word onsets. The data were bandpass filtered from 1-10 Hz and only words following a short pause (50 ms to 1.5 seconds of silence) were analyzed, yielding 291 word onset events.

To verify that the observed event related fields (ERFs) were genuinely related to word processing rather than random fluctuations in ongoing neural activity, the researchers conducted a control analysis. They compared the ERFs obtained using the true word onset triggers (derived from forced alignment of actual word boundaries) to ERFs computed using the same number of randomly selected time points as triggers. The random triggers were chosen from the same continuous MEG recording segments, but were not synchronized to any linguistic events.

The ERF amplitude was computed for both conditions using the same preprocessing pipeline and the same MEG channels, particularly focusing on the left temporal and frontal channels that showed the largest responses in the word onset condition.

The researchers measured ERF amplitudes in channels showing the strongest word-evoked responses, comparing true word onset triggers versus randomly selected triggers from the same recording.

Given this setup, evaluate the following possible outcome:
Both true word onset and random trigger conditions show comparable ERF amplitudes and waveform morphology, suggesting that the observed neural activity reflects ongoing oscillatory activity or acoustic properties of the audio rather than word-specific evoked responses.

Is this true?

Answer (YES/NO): NO